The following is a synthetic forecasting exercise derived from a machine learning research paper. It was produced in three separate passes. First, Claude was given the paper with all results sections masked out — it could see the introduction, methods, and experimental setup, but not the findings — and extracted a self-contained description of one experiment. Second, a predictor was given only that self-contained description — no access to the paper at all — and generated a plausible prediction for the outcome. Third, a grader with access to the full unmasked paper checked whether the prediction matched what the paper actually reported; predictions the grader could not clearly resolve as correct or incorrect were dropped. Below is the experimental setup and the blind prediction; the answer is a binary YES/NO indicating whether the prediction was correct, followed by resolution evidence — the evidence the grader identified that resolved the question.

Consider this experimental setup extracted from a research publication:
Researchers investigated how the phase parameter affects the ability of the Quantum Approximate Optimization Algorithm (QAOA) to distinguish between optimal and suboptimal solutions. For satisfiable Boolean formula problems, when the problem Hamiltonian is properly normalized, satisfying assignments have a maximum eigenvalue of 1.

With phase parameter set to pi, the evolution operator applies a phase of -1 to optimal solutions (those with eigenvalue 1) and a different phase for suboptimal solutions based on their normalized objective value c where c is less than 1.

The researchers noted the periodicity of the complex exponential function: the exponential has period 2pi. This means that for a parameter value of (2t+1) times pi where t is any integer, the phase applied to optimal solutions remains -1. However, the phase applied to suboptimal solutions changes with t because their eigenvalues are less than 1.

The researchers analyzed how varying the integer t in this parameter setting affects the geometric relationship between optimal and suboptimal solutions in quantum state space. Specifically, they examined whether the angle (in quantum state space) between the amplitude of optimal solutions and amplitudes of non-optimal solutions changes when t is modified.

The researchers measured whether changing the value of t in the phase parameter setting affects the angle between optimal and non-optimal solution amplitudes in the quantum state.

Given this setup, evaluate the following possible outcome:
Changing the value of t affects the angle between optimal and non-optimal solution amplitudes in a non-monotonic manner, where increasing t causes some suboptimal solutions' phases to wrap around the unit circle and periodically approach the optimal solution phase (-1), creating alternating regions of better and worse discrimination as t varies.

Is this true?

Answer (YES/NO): NO